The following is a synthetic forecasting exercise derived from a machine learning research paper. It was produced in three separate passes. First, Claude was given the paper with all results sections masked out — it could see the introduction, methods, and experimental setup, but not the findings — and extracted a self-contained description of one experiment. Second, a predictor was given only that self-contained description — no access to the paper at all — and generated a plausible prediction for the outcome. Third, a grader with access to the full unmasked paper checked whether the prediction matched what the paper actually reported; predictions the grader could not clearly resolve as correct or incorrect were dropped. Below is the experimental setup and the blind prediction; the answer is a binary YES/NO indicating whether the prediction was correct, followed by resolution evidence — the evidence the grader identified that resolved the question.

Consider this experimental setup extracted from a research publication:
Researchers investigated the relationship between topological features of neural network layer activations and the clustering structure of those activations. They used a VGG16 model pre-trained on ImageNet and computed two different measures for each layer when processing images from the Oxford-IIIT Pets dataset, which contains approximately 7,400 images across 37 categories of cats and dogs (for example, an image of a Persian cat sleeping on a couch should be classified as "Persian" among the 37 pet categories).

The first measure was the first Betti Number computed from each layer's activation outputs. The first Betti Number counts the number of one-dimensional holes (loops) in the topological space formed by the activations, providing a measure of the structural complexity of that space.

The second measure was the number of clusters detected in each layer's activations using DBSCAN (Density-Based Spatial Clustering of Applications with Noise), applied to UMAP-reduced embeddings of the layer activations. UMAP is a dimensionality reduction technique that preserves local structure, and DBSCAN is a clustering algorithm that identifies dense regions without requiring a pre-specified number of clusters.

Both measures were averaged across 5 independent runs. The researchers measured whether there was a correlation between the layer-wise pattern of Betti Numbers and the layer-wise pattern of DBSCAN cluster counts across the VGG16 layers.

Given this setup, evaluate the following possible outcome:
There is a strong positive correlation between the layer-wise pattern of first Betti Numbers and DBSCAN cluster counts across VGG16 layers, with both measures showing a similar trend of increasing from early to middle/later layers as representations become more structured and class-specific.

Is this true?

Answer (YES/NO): NO